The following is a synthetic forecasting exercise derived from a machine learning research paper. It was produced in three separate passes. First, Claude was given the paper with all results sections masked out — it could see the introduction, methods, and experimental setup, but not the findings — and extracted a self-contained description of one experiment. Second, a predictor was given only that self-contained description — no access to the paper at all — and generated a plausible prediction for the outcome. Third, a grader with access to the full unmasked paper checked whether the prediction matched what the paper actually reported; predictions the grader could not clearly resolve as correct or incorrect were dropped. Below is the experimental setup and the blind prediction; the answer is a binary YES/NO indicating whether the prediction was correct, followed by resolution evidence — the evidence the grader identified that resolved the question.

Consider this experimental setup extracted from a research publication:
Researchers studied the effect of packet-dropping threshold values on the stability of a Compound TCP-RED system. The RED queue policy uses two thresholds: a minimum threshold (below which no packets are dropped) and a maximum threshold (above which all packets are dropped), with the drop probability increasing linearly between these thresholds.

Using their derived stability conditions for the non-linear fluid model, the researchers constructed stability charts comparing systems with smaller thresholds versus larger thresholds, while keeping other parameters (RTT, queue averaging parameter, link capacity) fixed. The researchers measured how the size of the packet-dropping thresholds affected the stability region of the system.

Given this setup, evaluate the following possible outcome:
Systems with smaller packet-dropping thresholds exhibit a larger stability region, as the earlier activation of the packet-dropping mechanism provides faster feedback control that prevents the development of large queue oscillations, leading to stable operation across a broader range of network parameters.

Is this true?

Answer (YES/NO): YES